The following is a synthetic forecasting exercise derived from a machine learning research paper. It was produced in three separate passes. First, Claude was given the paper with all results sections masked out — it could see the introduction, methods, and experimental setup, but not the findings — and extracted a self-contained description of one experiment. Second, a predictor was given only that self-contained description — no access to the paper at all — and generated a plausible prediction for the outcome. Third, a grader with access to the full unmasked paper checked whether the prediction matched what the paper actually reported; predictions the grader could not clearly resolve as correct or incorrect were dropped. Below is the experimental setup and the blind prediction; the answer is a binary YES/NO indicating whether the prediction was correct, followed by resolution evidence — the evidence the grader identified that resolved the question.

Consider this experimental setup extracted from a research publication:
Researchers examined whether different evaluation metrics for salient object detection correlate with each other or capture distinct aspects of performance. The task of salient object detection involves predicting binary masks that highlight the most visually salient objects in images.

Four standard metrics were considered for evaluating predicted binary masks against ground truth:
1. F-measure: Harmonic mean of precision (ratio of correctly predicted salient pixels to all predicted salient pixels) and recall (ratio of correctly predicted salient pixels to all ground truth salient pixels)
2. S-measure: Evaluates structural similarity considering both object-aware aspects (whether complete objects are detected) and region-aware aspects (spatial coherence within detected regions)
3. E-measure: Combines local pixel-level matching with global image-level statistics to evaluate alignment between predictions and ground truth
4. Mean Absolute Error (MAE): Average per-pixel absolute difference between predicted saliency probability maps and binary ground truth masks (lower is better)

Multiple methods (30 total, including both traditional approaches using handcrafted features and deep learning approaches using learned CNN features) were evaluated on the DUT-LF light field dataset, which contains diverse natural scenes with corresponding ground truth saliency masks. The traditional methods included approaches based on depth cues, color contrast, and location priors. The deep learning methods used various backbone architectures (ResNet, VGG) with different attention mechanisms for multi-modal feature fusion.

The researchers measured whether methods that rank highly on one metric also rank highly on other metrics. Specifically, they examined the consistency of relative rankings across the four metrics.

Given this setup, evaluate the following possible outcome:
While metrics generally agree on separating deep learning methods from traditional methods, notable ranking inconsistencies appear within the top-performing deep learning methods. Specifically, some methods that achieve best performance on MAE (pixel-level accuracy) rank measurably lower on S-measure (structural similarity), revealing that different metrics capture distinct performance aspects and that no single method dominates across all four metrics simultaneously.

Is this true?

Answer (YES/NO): NO